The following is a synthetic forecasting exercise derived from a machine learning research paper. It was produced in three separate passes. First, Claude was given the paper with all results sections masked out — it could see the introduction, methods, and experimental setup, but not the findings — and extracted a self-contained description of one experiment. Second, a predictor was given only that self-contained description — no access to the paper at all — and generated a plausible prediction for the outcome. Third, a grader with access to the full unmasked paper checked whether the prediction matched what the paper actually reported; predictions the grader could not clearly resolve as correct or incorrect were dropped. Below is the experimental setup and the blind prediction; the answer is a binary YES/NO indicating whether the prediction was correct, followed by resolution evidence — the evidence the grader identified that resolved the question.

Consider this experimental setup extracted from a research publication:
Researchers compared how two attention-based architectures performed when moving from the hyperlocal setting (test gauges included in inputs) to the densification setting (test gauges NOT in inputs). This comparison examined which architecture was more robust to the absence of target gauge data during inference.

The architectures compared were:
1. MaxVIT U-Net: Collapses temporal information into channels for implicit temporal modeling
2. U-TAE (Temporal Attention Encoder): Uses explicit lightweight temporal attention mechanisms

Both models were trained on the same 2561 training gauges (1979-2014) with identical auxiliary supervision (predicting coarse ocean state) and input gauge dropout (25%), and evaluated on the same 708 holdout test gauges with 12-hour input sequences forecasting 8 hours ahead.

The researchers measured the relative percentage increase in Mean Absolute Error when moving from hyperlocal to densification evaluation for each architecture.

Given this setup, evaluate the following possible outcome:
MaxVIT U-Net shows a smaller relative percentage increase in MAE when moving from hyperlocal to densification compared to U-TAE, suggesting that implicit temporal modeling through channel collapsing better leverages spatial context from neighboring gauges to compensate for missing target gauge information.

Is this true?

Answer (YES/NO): YES